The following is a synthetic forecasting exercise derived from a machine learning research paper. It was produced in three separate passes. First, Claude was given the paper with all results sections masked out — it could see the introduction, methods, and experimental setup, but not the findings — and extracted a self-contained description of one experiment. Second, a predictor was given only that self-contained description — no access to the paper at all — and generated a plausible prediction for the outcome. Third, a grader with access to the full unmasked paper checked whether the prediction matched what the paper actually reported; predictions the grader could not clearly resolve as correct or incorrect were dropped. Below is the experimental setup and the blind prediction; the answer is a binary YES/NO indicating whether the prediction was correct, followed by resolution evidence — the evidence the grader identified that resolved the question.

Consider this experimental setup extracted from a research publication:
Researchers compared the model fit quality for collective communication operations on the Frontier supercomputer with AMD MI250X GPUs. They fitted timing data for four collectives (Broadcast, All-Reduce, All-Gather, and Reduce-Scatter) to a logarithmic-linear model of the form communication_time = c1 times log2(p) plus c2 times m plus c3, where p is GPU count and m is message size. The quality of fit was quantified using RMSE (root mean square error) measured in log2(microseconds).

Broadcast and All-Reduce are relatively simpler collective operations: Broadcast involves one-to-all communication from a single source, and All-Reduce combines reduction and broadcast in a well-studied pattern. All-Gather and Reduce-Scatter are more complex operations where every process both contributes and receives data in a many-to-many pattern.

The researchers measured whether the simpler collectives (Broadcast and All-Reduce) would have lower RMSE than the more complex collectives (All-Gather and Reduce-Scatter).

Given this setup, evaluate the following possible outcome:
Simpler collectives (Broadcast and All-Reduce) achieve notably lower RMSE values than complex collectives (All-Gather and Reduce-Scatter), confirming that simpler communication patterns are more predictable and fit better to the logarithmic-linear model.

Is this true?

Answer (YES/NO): YES